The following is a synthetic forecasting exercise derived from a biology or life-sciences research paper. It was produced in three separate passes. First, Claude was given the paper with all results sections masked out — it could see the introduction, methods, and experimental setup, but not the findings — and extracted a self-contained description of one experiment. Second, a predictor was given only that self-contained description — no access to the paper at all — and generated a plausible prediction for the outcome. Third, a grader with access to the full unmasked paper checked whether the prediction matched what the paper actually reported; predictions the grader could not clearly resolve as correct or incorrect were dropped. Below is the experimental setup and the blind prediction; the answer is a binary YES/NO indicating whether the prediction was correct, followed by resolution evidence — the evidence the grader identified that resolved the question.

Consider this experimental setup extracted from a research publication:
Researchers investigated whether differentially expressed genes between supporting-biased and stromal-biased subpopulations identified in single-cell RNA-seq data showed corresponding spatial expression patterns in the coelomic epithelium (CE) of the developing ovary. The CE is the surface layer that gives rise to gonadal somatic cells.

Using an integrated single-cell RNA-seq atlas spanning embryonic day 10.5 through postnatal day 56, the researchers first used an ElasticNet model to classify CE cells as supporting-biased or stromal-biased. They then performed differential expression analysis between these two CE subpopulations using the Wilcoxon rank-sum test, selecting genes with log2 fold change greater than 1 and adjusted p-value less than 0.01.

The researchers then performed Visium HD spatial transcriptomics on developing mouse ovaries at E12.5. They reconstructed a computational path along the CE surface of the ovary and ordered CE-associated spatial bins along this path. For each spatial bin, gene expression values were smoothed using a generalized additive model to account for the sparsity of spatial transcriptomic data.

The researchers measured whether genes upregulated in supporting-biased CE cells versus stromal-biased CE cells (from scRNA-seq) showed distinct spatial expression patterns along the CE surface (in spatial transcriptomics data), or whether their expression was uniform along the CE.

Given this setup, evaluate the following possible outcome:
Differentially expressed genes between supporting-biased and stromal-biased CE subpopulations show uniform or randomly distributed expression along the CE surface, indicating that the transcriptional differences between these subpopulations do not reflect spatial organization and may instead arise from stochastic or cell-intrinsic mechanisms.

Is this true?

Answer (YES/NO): NO